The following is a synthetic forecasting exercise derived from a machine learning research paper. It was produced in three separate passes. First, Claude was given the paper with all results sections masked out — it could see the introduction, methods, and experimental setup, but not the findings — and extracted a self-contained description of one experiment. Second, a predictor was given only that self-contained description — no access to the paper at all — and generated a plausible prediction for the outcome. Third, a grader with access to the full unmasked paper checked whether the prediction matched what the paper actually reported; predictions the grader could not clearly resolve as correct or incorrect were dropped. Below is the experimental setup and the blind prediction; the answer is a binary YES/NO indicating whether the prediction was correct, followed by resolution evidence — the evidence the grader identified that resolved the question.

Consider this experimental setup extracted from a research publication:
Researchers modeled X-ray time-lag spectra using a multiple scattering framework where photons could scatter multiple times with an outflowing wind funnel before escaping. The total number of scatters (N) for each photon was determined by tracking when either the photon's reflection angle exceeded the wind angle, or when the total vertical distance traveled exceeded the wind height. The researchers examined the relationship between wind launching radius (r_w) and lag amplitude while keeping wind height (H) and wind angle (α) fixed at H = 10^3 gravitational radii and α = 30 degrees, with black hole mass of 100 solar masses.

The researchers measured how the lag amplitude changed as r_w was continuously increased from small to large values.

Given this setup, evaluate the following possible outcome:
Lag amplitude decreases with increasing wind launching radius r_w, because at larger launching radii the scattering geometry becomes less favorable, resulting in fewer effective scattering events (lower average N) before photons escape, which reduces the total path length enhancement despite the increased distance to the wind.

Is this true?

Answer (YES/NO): NO